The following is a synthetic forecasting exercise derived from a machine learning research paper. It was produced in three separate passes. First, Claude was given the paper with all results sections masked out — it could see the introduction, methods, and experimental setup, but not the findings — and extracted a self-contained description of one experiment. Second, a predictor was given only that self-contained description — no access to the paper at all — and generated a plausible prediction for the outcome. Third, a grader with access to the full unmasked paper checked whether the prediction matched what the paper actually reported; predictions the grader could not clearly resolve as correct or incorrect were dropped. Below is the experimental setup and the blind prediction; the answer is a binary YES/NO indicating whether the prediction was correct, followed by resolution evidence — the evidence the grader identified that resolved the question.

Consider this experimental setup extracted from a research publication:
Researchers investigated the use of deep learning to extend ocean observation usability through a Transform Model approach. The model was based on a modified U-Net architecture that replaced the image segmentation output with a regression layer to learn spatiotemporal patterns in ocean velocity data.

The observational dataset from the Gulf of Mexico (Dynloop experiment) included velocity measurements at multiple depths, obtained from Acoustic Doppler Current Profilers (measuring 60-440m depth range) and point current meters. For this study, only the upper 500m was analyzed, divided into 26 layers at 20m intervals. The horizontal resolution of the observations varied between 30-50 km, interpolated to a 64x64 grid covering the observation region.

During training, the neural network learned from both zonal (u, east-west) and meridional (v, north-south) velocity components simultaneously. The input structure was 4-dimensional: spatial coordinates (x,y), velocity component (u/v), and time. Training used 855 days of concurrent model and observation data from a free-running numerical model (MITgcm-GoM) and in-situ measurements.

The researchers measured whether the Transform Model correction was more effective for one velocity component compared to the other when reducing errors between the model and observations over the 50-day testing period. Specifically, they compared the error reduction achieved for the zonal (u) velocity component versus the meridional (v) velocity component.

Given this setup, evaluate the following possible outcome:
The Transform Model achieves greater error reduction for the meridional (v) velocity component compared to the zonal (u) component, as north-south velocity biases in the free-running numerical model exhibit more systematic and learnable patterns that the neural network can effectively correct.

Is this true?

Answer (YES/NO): NO